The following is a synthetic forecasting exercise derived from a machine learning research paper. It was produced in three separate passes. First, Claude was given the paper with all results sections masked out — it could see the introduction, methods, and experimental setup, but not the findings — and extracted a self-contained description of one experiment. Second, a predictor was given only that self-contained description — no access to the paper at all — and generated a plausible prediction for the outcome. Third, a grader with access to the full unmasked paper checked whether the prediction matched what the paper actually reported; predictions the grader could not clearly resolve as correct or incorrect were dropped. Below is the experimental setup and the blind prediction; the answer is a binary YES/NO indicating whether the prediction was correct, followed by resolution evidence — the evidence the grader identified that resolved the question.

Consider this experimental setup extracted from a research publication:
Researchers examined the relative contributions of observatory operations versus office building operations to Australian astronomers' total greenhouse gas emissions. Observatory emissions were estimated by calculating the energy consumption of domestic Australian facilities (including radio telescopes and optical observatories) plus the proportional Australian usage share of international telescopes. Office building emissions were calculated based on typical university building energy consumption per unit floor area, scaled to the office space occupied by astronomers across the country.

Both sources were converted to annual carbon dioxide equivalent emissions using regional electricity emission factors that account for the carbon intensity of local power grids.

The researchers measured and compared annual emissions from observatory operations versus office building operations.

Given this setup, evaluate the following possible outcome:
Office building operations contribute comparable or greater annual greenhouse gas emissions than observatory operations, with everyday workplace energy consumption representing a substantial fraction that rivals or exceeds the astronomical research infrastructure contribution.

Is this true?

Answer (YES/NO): NO